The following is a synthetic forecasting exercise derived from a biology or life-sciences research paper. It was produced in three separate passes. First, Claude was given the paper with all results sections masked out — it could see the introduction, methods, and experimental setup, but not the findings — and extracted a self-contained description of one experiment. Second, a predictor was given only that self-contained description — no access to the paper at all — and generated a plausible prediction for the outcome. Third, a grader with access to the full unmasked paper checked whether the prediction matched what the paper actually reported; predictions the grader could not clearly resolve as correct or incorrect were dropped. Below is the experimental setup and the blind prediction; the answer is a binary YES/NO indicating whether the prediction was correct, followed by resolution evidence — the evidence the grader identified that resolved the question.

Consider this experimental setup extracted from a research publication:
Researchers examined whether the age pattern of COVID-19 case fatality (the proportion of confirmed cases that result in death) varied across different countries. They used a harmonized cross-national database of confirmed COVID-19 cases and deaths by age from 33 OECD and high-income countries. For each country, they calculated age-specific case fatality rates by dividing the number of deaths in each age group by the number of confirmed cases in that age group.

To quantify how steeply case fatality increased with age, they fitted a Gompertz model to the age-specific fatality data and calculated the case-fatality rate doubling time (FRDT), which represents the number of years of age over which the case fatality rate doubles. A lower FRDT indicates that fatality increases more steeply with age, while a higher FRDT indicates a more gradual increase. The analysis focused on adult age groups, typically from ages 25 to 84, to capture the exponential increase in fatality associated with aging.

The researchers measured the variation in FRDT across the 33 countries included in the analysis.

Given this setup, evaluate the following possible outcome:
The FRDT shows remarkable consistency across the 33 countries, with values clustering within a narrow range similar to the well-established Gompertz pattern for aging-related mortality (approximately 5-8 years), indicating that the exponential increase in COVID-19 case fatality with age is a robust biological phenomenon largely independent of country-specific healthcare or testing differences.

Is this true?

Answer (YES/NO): NO